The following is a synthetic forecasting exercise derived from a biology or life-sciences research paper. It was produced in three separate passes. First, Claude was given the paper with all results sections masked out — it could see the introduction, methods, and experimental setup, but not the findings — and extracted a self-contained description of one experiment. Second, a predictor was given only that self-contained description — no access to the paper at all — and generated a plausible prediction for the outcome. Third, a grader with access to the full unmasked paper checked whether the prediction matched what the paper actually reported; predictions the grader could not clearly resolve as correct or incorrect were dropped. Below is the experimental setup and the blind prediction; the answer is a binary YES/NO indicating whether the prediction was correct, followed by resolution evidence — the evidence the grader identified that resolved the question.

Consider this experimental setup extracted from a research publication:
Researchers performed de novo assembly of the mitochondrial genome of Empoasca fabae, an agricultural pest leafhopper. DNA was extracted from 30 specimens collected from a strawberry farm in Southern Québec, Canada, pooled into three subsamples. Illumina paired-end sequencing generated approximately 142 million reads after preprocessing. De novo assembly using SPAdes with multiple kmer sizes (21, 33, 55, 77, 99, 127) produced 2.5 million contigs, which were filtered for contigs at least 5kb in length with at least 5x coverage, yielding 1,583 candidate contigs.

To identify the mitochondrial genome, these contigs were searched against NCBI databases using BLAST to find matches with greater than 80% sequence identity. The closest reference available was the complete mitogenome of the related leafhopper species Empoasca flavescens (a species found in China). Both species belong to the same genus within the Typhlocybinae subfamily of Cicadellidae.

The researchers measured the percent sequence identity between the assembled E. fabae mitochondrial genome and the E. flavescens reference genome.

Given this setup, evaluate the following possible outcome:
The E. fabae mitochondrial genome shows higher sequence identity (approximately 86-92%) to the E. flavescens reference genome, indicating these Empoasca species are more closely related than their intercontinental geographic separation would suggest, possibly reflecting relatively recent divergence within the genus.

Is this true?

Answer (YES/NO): NO